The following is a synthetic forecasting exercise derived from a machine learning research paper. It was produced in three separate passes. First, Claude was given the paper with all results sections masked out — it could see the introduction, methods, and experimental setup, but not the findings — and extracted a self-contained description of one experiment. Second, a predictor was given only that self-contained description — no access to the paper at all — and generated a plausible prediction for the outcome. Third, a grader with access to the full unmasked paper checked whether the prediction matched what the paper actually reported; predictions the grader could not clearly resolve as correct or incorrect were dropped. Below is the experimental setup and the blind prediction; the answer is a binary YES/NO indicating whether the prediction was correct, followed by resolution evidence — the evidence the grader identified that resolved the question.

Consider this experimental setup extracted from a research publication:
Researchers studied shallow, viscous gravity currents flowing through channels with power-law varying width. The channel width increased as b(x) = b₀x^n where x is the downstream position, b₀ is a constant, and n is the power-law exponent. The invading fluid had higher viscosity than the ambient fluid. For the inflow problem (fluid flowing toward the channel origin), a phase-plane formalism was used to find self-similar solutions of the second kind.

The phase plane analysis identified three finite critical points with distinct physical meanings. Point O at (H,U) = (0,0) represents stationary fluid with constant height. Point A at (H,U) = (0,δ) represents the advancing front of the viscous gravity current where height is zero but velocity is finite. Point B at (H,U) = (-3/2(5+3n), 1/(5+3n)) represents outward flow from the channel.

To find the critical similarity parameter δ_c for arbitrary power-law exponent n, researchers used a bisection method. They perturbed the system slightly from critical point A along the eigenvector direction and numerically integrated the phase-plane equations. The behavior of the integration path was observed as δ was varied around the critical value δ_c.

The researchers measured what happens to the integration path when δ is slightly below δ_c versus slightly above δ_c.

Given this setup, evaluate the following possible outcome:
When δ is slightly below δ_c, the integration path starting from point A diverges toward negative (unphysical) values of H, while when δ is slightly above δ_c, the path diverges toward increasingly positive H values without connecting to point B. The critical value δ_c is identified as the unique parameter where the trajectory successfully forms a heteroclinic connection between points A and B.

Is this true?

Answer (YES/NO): NO